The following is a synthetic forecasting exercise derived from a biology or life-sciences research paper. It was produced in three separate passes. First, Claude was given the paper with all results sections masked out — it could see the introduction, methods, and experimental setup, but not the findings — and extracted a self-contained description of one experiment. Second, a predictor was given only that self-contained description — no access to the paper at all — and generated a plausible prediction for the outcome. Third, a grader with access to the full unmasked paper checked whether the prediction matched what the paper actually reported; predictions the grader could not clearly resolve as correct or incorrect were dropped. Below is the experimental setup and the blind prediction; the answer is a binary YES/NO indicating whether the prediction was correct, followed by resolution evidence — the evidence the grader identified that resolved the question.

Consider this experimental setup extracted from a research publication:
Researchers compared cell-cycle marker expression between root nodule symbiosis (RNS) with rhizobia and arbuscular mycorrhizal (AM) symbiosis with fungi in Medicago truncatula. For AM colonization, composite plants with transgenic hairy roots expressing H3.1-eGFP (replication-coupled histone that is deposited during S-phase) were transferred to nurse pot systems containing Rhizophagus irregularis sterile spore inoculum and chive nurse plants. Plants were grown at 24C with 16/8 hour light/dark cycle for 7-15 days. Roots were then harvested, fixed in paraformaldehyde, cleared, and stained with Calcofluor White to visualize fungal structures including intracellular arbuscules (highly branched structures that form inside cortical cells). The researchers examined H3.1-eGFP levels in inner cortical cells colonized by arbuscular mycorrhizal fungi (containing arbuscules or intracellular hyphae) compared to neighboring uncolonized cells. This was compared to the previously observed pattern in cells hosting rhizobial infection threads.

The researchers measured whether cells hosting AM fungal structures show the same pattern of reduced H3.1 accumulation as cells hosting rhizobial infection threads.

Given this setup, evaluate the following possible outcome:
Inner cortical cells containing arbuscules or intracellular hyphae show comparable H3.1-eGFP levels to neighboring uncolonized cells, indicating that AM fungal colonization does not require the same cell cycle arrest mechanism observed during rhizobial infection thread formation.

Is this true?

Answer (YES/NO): NO